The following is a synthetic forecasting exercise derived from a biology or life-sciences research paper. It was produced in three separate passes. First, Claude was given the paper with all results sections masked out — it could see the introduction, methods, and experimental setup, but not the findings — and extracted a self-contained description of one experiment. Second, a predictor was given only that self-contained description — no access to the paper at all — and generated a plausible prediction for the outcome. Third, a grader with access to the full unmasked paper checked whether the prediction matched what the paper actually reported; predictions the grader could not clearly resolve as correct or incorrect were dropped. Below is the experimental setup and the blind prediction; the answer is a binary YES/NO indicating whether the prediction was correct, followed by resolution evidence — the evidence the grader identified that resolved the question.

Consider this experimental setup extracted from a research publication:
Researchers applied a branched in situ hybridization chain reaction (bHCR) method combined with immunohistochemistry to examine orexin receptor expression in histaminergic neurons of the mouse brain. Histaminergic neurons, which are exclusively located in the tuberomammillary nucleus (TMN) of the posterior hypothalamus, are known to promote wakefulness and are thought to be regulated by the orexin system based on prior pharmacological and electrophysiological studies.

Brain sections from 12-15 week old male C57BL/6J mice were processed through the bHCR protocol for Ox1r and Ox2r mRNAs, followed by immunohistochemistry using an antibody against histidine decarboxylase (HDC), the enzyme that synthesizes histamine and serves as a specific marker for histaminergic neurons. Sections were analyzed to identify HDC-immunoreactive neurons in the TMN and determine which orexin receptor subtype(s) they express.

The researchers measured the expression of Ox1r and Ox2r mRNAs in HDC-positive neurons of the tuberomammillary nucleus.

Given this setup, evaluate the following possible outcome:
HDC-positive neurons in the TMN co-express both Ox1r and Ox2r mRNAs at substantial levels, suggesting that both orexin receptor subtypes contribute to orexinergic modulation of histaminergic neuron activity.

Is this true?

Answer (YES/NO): NO